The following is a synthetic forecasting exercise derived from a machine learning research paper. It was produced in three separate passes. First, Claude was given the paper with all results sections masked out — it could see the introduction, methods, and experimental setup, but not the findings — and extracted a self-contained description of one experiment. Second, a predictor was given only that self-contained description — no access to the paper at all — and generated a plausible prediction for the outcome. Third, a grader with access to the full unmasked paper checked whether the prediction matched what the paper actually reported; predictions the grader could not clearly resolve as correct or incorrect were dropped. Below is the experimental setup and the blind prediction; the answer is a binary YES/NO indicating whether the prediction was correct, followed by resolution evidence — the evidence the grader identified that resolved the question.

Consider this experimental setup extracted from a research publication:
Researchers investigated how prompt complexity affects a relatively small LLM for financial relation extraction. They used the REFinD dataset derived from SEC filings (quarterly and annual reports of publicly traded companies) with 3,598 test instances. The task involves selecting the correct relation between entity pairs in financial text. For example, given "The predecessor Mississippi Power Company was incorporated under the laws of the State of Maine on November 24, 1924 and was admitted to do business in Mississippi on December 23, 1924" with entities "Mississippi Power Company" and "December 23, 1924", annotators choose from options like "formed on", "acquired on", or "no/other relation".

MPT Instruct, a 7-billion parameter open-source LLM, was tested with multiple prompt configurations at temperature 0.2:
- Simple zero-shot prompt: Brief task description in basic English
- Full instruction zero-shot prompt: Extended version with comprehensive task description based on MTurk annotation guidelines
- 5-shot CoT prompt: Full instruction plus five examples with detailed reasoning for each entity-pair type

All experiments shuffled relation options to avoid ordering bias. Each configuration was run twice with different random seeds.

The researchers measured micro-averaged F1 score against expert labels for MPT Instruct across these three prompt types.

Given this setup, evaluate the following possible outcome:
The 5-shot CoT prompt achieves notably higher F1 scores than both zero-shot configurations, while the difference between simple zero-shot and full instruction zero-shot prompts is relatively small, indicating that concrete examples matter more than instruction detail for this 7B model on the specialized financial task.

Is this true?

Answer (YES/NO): NO